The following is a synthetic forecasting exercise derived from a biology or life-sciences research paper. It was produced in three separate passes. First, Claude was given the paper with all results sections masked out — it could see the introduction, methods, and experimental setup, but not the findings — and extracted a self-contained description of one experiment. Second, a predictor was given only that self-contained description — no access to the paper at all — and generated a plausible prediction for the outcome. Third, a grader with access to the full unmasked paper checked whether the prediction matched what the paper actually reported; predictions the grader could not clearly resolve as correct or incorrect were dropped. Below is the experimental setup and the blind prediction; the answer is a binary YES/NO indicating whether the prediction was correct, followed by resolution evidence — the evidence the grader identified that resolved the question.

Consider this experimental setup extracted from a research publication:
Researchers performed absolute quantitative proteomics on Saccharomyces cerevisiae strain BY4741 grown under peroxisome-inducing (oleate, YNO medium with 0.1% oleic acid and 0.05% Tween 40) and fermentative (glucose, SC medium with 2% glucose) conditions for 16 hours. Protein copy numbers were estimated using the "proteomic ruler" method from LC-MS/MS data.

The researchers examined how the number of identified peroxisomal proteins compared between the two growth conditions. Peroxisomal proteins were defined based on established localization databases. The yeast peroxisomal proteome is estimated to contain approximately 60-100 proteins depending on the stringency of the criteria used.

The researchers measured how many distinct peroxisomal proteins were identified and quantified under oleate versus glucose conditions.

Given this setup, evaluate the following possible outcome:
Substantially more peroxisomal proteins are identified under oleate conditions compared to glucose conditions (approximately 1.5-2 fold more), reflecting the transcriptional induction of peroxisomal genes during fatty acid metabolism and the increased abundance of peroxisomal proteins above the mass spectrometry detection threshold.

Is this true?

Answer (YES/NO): NO